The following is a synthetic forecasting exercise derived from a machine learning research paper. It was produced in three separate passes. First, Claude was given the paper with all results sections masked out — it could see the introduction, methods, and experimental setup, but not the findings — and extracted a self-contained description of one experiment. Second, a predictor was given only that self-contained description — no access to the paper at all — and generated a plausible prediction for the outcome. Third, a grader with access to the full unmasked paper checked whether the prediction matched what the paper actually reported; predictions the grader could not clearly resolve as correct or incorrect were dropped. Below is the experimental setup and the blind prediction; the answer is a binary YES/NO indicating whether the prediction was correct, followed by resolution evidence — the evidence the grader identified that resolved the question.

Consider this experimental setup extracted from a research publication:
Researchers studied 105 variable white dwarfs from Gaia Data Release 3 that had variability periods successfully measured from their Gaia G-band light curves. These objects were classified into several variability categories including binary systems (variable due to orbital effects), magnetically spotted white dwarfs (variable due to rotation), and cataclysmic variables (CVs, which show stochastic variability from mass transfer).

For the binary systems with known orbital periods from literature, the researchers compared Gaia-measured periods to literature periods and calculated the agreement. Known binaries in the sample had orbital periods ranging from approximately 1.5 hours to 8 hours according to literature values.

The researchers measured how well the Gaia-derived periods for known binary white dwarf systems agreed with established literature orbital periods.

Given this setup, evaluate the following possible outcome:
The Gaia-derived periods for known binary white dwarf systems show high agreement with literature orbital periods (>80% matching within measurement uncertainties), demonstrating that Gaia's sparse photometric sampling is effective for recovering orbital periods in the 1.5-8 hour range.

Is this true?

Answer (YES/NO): YES